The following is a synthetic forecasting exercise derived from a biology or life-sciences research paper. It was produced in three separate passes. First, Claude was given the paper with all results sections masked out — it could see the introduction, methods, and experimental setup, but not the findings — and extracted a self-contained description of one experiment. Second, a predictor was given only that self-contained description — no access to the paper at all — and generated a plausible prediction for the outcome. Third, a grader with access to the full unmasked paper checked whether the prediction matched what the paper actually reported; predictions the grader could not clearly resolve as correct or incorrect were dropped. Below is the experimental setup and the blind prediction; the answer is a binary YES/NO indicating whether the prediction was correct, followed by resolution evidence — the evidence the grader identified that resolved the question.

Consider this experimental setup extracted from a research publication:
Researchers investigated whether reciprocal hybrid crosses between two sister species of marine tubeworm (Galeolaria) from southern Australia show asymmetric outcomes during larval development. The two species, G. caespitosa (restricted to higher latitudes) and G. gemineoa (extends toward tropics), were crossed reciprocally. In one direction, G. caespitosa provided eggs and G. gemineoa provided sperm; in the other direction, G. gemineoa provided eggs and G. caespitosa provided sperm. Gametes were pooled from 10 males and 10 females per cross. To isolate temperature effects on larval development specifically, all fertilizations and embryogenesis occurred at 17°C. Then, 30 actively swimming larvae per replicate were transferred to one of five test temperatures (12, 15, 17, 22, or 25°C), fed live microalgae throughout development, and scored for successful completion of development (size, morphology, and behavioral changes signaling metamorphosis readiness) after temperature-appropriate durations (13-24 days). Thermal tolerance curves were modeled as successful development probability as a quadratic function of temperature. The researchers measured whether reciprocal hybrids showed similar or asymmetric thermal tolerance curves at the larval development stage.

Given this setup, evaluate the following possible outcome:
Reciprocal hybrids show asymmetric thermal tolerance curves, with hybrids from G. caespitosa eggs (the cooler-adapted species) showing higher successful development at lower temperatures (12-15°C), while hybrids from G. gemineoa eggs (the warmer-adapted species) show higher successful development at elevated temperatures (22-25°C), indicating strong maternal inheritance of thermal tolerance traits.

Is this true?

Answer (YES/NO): YES